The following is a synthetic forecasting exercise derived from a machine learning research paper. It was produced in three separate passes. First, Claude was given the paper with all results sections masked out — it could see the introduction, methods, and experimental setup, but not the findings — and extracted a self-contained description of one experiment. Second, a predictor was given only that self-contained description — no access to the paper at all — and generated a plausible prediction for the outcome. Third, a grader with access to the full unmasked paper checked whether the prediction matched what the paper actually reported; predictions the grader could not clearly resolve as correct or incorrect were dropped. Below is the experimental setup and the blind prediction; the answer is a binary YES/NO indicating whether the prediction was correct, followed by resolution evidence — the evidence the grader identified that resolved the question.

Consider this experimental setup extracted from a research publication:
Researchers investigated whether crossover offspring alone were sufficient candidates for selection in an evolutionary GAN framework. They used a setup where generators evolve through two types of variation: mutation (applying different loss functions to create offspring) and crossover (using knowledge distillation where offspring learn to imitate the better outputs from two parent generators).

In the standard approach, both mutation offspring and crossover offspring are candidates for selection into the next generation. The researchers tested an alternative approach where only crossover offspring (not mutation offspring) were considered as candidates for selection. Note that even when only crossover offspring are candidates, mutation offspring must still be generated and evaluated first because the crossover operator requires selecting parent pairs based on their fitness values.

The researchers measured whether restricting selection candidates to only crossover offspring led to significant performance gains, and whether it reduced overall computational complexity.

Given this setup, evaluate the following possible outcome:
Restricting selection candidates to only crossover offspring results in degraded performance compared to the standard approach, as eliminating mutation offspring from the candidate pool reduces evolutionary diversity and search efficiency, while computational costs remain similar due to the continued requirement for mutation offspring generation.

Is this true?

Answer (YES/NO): NO